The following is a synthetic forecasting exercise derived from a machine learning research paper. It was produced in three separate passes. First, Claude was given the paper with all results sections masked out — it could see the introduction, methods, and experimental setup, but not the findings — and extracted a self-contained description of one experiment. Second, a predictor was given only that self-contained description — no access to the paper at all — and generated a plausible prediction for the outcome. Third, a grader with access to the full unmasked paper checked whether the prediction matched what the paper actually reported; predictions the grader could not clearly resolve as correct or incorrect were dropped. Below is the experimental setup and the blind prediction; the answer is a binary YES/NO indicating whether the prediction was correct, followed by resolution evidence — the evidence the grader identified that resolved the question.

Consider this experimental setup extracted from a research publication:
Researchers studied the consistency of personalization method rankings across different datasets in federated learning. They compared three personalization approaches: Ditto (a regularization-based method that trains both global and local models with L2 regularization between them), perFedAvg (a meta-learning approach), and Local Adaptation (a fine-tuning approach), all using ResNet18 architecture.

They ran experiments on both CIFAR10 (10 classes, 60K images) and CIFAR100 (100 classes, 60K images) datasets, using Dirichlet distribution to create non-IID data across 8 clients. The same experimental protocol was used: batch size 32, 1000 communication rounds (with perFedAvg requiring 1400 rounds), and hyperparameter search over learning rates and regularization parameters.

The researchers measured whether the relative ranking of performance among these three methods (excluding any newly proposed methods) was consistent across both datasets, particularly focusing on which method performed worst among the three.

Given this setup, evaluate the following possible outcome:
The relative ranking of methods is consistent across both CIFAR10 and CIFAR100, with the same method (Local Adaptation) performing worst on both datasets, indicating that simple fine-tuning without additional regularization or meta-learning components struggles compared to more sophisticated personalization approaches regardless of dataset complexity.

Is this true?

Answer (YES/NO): NO